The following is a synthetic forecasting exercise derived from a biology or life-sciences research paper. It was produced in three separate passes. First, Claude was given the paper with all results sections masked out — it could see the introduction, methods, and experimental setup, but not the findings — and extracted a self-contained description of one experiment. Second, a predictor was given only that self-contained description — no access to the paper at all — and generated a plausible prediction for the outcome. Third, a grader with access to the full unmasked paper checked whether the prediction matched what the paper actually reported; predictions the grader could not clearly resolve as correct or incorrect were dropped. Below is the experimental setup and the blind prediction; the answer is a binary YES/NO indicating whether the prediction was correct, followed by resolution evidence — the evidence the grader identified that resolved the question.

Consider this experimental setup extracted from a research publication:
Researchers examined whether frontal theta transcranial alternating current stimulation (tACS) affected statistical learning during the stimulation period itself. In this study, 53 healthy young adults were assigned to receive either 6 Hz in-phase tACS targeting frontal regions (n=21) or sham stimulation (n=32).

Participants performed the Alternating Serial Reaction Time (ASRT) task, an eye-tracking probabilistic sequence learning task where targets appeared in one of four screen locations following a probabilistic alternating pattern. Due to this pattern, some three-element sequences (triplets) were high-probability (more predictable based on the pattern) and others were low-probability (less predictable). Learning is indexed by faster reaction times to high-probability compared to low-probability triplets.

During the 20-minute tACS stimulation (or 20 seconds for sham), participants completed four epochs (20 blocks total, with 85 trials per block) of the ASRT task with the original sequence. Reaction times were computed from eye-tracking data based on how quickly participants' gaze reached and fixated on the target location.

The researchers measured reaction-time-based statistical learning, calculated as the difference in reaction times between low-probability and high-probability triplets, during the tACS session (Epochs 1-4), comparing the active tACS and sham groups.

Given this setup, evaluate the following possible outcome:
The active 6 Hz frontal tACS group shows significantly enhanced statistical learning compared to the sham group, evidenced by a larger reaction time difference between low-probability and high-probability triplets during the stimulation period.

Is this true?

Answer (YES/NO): NO